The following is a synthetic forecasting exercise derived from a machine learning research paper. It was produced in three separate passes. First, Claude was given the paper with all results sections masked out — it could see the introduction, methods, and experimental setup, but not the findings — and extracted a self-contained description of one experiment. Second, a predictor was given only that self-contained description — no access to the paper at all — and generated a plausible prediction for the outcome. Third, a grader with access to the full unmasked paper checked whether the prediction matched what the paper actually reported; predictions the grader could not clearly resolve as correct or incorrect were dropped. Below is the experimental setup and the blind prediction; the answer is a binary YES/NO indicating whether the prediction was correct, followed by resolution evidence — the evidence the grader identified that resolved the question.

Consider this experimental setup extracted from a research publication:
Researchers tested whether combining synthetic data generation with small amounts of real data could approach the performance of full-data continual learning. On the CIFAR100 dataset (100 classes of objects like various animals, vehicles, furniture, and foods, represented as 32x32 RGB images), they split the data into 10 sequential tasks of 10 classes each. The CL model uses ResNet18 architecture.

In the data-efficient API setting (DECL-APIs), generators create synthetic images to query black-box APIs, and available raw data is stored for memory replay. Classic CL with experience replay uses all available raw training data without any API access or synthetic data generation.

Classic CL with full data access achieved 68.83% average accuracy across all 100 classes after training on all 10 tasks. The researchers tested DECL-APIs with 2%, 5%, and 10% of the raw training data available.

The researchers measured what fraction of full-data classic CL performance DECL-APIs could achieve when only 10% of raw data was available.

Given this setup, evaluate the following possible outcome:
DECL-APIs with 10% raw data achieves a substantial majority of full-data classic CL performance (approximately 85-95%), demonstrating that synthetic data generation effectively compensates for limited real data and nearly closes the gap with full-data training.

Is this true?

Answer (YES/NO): NO